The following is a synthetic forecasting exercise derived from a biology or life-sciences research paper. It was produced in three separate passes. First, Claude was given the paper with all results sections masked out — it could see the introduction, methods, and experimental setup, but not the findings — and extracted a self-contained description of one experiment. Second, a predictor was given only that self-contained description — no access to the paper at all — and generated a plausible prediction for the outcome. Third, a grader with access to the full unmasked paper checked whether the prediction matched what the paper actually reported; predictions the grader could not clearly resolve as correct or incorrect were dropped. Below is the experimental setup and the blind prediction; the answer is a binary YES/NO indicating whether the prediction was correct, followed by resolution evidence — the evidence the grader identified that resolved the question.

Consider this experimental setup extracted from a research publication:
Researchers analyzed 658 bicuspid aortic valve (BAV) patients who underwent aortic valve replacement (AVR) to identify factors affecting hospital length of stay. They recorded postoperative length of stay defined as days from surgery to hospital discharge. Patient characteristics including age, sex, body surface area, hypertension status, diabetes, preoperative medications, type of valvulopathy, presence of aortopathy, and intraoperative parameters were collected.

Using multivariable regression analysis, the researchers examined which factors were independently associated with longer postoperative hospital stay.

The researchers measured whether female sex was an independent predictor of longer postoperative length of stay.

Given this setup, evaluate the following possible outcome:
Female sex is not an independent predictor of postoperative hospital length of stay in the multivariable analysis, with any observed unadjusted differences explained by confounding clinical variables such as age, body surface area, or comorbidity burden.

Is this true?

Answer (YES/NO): YES